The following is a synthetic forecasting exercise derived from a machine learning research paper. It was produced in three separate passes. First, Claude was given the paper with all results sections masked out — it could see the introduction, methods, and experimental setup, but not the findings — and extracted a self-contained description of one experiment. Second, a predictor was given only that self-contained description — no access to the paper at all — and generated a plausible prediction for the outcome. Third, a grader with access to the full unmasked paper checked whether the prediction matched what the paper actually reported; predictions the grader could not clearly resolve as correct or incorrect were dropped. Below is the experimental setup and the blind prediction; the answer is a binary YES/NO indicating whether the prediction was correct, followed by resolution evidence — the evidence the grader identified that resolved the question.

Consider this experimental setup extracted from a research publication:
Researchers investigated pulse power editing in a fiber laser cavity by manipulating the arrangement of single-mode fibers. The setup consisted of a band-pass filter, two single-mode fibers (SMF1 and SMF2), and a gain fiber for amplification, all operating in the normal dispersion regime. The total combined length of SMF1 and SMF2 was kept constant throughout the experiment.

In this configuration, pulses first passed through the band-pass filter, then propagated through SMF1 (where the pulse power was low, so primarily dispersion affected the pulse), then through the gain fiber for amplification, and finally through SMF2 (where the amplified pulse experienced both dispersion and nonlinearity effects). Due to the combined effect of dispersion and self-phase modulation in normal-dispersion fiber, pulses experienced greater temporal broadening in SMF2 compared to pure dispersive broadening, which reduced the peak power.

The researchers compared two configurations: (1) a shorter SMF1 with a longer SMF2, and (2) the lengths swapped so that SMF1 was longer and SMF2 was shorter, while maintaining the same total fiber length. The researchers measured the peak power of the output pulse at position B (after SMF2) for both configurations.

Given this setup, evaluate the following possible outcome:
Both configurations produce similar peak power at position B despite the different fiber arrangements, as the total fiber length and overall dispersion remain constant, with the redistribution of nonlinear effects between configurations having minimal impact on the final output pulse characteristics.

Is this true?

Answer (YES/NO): NO